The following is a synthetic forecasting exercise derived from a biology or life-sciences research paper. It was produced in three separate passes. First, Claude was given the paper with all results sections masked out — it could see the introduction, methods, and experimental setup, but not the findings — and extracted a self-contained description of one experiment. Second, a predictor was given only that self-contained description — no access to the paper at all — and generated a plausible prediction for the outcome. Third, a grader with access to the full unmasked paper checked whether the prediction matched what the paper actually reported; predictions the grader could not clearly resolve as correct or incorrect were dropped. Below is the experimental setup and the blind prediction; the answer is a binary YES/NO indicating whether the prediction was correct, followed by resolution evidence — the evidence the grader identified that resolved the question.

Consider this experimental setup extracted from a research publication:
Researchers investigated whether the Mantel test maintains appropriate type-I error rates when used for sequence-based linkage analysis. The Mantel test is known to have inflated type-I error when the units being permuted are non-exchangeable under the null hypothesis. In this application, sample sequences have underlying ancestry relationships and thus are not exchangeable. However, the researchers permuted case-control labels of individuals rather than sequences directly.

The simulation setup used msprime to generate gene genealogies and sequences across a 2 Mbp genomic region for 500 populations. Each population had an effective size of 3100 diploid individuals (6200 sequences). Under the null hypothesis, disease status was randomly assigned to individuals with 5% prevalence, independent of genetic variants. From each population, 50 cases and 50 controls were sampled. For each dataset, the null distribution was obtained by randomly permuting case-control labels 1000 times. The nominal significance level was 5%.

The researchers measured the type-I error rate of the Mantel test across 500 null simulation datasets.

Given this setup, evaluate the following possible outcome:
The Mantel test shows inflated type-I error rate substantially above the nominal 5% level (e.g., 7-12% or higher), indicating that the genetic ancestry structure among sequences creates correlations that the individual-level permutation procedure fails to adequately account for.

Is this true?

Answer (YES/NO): NO